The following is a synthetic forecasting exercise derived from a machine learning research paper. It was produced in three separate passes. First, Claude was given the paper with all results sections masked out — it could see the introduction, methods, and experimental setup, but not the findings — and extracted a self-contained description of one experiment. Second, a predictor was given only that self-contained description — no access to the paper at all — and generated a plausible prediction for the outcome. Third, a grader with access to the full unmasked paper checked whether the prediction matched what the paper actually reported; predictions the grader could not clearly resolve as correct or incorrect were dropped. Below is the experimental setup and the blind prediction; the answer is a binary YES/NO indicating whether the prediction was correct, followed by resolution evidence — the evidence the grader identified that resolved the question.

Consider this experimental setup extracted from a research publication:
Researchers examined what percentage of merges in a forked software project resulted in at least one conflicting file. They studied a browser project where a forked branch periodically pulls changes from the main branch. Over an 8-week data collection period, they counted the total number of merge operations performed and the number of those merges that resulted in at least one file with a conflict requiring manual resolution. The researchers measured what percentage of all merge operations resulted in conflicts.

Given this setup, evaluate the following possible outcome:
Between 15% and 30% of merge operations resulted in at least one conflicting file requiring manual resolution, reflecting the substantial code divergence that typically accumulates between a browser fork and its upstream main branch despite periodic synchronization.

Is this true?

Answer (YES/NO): NO